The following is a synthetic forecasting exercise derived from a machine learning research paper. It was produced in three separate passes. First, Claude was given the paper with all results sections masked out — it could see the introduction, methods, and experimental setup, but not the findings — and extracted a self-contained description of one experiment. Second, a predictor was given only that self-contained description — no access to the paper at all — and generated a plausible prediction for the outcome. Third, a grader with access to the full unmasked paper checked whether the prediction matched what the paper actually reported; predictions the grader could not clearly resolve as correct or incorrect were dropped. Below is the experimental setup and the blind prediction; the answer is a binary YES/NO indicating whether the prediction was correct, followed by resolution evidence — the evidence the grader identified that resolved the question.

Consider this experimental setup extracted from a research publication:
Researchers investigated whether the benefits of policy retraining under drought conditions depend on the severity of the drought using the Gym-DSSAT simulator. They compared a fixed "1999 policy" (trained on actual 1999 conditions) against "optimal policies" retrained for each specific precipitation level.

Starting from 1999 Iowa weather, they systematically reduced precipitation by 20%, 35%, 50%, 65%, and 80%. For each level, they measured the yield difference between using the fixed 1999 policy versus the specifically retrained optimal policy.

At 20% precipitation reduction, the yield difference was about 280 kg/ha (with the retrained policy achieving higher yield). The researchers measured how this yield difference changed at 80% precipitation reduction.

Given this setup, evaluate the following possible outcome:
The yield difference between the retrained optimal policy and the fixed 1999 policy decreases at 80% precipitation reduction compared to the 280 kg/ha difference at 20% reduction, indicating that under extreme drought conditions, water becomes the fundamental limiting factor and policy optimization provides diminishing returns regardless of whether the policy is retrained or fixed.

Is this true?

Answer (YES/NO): NO